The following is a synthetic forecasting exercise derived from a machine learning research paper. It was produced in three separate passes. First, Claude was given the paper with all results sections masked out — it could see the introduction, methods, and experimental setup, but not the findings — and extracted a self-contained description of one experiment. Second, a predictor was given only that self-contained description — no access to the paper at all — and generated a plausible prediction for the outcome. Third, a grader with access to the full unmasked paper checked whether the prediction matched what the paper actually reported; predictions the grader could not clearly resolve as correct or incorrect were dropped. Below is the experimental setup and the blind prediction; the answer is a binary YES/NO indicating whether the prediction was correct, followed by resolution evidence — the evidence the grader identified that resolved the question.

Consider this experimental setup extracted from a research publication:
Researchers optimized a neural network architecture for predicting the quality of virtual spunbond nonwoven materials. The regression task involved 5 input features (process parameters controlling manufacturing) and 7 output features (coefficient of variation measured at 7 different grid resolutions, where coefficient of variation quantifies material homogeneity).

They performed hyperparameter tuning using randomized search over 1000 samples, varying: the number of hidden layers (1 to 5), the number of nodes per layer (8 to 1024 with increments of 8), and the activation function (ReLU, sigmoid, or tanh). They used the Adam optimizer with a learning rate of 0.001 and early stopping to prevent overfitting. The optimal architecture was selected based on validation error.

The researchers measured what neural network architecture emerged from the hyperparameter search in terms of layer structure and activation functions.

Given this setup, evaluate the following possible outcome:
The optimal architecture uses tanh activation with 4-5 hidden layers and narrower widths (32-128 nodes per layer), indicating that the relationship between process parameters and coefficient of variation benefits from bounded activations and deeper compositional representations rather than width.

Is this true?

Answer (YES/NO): NO